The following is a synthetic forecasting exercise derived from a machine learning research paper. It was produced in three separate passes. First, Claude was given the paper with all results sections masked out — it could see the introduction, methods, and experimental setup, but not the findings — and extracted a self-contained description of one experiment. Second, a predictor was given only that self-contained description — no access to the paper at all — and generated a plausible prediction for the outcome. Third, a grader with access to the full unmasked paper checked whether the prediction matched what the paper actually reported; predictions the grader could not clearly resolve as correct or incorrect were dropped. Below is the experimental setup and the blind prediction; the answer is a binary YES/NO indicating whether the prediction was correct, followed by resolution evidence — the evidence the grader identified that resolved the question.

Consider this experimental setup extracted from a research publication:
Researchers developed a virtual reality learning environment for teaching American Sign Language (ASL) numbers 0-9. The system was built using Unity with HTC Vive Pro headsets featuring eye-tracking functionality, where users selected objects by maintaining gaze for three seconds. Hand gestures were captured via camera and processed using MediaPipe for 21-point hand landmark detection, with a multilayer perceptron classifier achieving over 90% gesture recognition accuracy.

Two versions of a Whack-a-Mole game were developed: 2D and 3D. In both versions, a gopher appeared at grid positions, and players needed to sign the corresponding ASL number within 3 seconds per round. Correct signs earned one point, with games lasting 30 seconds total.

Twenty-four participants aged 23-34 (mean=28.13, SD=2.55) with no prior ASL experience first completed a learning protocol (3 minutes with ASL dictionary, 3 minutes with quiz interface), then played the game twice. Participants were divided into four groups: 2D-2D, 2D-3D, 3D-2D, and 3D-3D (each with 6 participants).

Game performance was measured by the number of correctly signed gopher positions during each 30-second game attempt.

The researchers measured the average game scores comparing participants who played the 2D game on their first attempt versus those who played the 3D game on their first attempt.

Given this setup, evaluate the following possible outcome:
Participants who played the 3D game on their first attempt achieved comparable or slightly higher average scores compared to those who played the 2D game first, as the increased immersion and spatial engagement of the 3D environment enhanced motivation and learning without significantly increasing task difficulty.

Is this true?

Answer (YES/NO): NO